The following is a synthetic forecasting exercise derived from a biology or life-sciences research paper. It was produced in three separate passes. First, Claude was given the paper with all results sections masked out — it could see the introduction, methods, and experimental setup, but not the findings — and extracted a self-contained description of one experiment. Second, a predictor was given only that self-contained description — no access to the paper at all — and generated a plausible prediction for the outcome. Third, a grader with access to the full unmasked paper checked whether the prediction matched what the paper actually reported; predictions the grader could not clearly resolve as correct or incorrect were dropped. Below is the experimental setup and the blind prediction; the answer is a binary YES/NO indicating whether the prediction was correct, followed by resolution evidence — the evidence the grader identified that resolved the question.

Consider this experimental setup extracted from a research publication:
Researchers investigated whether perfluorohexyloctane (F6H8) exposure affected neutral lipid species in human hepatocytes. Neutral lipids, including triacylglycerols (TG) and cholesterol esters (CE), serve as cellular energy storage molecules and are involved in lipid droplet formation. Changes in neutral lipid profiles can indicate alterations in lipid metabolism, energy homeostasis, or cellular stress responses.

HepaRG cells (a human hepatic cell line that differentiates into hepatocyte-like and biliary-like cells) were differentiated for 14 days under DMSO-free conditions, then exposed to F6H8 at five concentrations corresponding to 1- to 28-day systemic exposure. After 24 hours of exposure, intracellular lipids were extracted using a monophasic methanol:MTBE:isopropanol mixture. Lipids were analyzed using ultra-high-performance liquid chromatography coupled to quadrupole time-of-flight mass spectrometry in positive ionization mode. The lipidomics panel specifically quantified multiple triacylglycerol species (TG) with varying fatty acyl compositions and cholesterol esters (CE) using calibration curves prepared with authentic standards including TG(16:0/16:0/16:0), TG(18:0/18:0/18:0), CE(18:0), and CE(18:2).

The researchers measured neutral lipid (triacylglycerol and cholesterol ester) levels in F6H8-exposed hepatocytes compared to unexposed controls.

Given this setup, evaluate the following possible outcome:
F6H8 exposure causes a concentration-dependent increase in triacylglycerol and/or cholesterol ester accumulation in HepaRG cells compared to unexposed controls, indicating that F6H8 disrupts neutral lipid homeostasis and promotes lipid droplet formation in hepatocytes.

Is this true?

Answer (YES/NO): NO